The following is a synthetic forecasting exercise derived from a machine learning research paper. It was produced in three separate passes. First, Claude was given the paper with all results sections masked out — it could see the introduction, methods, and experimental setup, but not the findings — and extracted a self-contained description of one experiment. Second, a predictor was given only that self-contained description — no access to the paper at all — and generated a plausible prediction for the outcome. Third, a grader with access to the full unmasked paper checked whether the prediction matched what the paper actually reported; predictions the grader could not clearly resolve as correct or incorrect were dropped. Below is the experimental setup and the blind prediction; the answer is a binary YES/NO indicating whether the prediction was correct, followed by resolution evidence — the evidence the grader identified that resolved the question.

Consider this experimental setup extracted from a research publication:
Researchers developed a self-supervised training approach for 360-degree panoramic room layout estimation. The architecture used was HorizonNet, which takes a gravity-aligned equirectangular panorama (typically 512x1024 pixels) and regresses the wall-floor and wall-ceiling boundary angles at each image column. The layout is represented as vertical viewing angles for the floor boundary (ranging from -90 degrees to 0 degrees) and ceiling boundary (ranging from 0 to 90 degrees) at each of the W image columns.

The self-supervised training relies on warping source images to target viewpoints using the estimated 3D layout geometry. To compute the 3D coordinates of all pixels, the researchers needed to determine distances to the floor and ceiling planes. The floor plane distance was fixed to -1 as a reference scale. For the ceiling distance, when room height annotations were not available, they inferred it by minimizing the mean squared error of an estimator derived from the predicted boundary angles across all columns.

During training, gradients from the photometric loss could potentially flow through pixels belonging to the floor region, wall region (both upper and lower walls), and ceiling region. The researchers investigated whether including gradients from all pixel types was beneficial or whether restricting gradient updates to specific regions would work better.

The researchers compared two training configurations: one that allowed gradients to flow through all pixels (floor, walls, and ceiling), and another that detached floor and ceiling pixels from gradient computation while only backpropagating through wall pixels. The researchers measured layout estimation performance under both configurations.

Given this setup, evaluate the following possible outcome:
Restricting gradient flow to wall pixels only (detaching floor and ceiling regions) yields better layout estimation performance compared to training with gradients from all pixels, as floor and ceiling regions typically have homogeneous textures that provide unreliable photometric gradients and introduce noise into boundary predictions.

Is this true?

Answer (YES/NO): YES